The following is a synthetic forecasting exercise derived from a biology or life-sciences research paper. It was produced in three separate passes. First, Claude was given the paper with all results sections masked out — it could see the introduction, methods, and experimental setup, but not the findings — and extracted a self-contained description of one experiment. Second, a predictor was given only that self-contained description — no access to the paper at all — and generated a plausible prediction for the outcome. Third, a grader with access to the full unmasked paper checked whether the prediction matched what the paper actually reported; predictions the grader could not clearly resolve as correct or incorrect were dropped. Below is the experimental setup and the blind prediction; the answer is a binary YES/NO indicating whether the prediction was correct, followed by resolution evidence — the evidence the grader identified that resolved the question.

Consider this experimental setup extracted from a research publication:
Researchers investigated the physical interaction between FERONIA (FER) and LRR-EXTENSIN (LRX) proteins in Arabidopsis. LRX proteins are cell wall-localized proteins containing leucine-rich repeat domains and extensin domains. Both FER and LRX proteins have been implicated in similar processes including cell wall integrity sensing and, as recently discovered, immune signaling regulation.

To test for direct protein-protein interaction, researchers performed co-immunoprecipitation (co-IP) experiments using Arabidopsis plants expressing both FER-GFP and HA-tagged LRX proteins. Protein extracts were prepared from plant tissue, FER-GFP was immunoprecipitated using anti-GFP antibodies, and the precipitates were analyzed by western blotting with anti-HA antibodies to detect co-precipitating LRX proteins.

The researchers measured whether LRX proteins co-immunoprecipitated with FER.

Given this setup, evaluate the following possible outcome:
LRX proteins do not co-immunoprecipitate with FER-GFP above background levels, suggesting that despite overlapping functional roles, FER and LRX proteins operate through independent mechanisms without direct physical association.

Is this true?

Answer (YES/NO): NO